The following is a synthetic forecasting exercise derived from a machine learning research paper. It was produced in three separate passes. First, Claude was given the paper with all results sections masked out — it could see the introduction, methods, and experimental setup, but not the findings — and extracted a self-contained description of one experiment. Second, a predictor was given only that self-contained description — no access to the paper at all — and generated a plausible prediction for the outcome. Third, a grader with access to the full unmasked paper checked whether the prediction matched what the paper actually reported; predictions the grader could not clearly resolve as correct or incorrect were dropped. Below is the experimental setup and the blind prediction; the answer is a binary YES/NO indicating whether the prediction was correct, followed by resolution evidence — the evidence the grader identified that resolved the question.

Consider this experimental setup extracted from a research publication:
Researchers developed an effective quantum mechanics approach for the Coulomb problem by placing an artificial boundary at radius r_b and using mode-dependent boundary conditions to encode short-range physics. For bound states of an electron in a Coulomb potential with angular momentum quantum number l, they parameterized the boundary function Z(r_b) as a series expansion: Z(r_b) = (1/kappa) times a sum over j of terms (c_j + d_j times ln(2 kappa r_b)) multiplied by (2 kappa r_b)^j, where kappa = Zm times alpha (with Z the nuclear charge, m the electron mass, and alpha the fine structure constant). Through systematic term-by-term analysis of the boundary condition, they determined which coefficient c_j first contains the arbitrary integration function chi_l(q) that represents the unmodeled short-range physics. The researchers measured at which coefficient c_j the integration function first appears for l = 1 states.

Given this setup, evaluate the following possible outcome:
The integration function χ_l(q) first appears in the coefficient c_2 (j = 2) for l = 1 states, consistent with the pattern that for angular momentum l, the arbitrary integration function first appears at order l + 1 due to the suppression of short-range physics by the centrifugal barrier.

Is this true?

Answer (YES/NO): NO